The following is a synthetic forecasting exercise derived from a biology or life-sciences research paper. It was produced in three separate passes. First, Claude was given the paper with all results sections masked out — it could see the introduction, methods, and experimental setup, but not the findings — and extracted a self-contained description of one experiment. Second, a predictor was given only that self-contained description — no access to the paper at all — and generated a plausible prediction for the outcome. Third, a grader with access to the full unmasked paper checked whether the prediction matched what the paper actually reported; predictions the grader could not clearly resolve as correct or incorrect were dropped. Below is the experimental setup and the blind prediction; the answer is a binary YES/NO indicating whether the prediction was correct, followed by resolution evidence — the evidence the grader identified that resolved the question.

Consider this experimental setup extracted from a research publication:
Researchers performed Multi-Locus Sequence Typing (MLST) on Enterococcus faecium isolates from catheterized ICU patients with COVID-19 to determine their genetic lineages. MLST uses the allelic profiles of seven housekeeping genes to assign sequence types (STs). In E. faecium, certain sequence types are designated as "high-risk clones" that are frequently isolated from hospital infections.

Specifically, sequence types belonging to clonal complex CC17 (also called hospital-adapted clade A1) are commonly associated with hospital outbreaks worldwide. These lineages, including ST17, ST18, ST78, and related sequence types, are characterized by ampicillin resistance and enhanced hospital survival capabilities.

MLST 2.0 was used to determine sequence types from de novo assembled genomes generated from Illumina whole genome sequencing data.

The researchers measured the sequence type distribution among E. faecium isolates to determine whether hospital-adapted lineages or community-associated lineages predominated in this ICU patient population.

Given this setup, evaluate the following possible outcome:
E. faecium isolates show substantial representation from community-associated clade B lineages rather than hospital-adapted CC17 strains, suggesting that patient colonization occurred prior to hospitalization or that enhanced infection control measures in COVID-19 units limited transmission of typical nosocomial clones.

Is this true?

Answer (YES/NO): NO